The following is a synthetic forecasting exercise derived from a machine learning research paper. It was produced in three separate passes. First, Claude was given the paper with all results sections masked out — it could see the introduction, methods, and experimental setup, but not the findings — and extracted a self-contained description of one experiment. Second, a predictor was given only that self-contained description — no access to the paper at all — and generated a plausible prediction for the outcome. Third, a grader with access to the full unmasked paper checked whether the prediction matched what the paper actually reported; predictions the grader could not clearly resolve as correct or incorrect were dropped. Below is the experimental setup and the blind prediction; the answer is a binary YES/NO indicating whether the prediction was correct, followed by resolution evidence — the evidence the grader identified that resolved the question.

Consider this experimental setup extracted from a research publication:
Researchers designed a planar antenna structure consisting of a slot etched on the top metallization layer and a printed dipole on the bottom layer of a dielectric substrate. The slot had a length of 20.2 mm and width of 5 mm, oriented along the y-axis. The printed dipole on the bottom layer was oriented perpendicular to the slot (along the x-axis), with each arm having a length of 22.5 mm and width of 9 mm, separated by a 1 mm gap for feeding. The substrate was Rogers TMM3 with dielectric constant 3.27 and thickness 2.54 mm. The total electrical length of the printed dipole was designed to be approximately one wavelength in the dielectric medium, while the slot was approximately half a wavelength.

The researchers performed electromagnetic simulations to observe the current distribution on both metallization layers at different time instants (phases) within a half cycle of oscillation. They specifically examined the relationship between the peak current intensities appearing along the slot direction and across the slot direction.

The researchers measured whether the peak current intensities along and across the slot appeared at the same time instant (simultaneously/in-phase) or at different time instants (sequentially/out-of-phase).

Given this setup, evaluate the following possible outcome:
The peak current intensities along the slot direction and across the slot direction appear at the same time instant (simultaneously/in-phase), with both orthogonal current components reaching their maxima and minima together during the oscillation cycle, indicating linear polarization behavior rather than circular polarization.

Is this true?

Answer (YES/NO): YES